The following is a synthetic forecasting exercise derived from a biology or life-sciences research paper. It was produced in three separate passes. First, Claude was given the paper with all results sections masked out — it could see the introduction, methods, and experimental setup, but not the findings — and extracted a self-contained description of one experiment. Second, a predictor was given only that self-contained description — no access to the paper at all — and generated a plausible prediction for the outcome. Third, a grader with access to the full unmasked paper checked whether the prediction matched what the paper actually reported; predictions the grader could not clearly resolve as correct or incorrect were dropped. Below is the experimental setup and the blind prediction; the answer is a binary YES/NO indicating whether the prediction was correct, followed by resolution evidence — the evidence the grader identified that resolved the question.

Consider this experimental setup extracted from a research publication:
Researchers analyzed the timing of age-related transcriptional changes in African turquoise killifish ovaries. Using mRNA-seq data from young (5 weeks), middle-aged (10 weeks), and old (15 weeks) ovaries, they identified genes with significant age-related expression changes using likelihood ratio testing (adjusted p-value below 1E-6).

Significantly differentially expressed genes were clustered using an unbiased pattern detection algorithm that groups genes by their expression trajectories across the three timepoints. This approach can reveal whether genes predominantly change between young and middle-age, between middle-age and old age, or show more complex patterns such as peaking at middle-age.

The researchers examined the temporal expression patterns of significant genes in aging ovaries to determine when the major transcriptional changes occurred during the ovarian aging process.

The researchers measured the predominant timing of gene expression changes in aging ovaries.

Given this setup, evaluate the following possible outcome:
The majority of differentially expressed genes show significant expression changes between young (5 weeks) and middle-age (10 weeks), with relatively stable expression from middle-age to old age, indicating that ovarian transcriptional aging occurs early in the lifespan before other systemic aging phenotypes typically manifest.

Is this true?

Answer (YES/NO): NO